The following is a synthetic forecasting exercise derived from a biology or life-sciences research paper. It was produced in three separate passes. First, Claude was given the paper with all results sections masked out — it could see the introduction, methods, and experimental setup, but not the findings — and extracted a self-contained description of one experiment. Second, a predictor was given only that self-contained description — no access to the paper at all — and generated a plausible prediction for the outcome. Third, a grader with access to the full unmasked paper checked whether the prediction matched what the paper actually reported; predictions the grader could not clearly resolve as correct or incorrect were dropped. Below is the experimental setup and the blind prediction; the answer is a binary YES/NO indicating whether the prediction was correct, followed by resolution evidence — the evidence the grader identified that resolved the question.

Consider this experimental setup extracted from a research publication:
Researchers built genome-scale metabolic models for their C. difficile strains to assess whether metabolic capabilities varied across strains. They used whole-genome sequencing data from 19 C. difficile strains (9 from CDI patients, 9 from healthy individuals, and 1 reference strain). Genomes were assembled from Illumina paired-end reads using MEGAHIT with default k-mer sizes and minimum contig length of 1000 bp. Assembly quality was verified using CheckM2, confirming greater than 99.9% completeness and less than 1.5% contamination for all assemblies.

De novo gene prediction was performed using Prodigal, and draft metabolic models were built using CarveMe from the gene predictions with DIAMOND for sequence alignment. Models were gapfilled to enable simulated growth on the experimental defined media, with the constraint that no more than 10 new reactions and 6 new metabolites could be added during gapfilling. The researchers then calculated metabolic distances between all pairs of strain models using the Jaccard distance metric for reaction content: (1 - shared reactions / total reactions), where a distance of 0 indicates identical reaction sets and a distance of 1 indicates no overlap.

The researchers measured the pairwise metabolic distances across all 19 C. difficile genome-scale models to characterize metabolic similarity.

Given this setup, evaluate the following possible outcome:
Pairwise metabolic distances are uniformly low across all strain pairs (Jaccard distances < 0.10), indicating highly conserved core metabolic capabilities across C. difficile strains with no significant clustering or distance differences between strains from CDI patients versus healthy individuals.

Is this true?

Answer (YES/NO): NO